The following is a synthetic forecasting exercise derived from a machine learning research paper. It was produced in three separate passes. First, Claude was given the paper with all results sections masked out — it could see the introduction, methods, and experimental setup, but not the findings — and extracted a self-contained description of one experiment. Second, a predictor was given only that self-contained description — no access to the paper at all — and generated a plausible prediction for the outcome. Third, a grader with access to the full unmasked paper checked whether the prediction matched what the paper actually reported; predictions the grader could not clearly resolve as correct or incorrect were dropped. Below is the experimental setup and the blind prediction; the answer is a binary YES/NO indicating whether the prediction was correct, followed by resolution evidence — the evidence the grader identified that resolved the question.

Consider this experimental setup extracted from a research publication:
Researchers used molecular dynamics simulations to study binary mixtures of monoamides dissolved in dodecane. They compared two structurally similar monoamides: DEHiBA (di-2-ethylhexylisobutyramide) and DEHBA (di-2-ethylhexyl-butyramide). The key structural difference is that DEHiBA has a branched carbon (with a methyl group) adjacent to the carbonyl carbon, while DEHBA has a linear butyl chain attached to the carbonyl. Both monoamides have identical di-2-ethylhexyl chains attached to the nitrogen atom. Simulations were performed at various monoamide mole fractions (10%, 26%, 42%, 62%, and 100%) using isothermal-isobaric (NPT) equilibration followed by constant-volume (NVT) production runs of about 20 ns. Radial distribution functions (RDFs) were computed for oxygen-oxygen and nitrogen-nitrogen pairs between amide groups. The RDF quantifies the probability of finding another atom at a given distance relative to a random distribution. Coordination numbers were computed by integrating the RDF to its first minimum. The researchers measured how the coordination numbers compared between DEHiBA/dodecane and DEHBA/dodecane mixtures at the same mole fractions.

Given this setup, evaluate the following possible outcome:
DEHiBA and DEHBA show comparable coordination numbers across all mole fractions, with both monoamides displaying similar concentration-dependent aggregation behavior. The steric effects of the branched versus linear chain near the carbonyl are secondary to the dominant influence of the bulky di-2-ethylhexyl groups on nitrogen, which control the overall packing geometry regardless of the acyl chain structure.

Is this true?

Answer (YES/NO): YES